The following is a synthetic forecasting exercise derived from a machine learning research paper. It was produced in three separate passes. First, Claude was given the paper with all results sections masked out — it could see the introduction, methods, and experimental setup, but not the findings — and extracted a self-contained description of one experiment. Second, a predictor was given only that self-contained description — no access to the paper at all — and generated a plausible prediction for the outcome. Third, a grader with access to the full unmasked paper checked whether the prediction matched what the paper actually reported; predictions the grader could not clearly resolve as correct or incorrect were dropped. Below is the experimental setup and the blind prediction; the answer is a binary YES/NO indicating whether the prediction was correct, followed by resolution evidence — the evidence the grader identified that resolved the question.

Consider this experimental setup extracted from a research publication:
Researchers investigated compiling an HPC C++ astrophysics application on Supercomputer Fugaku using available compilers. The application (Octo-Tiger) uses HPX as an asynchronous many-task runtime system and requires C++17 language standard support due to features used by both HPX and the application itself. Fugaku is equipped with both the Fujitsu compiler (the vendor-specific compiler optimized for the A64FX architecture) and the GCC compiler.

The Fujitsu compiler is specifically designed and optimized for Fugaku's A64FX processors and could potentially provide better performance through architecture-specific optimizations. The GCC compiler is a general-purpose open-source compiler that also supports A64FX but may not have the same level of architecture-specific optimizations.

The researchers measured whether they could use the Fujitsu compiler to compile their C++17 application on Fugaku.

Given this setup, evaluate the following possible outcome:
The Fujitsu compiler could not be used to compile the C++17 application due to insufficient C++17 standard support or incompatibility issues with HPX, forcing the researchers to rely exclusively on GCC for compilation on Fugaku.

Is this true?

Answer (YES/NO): YES